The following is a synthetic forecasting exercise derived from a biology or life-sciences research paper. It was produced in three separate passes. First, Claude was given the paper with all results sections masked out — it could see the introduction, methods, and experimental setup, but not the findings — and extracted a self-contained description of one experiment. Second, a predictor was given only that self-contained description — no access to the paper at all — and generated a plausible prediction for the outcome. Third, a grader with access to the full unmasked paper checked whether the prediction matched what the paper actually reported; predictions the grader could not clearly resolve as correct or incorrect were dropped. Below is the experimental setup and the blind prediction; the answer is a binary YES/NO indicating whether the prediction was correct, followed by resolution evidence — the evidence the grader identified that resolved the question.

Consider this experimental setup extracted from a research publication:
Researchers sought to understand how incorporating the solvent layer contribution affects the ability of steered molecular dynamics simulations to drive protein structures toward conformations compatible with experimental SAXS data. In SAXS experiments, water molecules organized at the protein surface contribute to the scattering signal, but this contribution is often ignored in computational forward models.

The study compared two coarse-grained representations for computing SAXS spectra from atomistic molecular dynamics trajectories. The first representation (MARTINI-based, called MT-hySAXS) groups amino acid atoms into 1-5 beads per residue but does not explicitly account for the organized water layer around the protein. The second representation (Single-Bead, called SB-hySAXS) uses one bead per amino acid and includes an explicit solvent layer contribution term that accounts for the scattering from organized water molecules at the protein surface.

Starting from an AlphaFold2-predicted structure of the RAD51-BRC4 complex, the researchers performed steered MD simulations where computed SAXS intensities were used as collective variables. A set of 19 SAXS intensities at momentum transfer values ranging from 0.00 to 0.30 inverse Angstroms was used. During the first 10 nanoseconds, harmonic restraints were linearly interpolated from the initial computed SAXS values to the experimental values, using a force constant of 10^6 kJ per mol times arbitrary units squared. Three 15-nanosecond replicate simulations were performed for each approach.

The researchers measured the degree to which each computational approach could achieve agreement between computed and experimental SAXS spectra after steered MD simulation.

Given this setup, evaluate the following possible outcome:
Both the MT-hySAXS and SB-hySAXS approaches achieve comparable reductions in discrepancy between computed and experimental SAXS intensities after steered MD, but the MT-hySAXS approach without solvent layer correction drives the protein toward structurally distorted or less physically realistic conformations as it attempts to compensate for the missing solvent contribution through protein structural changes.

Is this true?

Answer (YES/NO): NO